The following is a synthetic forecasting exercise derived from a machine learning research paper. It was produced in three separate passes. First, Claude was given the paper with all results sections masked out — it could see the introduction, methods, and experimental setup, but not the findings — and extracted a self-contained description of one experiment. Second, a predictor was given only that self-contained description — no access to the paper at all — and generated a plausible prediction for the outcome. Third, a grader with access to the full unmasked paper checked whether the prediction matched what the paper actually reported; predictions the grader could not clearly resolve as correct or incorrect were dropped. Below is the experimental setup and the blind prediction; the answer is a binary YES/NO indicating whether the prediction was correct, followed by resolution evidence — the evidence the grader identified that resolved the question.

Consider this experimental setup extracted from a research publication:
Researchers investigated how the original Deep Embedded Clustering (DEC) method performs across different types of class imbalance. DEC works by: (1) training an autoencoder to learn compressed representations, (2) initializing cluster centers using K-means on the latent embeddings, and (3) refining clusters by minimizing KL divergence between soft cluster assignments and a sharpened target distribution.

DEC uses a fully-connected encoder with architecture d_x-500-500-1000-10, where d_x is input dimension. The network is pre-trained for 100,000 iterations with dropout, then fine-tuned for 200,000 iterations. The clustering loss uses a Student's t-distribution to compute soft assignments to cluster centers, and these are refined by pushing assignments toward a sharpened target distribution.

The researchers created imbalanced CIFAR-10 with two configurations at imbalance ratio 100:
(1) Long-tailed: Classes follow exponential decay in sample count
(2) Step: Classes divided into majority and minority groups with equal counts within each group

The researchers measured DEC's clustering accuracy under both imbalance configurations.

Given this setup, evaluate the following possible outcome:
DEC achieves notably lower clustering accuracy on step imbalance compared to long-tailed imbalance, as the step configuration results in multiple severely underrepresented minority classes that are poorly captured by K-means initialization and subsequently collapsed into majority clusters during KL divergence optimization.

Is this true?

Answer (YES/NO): NO